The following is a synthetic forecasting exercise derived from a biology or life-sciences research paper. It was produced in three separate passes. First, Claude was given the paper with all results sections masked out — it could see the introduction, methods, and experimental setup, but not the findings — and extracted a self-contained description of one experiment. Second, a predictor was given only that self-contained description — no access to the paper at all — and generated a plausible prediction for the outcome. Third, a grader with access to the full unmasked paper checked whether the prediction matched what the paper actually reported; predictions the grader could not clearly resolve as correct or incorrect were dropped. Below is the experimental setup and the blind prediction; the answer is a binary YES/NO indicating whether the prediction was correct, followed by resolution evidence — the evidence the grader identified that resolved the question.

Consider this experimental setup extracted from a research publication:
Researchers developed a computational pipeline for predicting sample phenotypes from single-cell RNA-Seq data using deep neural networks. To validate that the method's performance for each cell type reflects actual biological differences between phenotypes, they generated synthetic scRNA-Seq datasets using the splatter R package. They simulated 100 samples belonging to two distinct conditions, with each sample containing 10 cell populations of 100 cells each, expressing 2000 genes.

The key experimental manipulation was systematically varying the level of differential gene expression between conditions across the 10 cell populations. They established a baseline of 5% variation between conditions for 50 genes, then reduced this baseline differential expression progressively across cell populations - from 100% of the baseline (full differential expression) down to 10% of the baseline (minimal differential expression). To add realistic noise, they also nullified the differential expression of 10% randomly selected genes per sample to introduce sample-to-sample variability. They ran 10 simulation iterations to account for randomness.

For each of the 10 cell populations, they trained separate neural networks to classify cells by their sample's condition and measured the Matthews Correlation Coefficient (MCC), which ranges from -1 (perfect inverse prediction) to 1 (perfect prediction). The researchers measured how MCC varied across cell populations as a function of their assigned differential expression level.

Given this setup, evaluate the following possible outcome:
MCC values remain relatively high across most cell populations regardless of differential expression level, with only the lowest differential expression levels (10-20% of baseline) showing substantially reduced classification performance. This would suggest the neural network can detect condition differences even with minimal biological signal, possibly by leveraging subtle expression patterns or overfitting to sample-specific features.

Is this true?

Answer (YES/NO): NO